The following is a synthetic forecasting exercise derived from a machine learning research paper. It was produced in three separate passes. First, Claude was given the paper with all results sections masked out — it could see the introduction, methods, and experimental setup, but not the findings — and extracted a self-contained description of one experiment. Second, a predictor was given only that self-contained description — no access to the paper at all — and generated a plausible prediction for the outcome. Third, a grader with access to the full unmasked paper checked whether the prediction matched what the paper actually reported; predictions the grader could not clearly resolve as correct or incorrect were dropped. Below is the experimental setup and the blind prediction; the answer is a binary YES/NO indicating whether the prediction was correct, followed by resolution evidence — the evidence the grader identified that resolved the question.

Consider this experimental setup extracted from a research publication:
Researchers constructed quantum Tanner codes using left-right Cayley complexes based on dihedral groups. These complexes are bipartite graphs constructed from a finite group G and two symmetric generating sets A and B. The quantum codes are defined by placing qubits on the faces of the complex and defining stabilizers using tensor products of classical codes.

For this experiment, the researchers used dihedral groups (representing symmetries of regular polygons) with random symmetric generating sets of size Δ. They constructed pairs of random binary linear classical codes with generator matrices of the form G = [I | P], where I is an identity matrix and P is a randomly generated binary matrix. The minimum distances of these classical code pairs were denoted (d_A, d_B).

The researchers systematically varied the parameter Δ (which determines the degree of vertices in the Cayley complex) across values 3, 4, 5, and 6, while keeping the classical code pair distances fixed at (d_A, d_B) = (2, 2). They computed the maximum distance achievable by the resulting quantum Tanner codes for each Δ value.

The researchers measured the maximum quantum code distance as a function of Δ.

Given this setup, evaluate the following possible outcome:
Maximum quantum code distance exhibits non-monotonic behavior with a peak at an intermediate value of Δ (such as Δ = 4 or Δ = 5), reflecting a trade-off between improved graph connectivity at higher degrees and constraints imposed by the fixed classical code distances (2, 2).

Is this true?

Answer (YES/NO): YES